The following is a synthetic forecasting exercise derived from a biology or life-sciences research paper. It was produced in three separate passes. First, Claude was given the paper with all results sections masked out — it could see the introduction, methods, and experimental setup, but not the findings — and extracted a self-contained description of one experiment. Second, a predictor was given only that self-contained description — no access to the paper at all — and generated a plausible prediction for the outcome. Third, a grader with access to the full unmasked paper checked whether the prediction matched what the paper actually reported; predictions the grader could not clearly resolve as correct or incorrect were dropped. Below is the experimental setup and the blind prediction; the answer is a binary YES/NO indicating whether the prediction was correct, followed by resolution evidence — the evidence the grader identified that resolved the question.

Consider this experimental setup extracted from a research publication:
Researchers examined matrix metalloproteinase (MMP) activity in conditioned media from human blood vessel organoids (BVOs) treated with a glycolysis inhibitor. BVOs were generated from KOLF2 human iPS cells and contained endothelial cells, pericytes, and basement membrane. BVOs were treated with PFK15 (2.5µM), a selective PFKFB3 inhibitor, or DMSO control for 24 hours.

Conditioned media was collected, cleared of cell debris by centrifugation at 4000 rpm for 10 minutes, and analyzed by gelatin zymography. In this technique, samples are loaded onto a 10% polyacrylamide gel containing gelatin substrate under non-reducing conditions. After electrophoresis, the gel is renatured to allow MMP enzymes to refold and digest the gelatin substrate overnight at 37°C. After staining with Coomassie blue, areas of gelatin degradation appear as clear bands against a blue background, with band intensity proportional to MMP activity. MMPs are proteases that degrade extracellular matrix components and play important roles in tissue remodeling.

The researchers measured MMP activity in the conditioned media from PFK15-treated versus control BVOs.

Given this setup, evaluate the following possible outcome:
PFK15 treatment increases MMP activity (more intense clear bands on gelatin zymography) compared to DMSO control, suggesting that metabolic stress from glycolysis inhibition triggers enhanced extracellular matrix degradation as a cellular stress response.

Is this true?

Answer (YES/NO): YES